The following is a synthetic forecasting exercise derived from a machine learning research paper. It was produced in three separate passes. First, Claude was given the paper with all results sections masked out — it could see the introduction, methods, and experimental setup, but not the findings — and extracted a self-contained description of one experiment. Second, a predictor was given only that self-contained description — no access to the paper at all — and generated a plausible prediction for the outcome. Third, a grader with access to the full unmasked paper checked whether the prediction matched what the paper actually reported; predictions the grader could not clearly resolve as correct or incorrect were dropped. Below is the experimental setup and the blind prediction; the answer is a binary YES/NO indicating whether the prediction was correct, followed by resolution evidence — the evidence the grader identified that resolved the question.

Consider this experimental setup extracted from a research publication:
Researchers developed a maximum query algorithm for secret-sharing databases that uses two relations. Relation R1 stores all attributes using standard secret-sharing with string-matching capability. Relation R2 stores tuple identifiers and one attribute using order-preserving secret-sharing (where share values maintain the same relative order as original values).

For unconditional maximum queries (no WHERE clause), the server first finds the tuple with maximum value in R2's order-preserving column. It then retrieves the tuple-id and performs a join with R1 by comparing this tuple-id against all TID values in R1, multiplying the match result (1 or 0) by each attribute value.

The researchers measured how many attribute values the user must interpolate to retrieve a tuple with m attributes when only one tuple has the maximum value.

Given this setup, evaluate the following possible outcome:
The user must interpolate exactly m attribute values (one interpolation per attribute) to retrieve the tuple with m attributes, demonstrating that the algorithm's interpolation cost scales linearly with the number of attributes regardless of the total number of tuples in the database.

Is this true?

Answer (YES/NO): YES